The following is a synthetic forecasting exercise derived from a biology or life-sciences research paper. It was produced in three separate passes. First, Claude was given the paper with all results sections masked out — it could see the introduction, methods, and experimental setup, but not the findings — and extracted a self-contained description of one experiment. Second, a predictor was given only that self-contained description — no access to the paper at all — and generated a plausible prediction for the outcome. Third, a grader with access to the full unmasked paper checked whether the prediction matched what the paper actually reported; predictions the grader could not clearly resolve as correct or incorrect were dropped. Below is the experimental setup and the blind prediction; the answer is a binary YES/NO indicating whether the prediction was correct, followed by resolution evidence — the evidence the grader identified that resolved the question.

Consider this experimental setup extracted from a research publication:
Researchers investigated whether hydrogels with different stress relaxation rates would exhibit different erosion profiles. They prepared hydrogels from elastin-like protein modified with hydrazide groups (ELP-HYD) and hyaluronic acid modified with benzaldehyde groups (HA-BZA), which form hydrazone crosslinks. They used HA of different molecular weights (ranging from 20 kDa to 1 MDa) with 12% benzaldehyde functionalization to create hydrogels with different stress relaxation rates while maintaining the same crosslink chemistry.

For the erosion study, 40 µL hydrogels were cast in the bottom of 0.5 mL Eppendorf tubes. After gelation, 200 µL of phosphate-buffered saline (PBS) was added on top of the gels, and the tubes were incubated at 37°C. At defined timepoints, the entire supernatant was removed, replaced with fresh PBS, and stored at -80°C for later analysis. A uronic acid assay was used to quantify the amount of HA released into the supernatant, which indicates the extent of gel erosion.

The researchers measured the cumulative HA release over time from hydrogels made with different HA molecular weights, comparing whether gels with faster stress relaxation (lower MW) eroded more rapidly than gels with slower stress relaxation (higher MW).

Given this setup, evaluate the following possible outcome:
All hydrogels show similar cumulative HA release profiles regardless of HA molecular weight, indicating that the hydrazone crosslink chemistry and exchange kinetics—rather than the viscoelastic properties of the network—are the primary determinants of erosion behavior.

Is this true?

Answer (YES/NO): YES